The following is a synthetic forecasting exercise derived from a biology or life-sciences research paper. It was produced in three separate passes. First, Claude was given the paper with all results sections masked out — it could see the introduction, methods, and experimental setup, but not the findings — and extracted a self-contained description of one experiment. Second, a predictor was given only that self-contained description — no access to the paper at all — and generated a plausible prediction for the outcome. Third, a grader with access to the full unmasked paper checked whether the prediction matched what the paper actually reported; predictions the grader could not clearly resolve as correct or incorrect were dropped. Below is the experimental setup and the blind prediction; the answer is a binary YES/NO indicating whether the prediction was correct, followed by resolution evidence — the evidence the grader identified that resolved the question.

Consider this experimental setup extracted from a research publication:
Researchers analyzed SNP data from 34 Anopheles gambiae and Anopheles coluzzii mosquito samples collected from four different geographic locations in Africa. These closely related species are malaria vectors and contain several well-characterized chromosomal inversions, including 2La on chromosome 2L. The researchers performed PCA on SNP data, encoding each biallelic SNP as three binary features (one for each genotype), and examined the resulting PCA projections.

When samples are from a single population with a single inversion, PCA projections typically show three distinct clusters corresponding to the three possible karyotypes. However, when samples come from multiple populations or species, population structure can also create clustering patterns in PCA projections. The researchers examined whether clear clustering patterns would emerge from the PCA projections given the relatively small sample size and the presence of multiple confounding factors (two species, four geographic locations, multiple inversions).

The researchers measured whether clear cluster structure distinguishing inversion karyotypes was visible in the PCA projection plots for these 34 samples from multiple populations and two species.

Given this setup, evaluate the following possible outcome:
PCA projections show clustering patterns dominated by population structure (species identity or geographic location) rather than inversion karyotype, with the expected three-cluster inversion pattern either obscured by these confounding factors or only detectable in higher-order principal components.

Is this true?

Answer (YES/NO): NO